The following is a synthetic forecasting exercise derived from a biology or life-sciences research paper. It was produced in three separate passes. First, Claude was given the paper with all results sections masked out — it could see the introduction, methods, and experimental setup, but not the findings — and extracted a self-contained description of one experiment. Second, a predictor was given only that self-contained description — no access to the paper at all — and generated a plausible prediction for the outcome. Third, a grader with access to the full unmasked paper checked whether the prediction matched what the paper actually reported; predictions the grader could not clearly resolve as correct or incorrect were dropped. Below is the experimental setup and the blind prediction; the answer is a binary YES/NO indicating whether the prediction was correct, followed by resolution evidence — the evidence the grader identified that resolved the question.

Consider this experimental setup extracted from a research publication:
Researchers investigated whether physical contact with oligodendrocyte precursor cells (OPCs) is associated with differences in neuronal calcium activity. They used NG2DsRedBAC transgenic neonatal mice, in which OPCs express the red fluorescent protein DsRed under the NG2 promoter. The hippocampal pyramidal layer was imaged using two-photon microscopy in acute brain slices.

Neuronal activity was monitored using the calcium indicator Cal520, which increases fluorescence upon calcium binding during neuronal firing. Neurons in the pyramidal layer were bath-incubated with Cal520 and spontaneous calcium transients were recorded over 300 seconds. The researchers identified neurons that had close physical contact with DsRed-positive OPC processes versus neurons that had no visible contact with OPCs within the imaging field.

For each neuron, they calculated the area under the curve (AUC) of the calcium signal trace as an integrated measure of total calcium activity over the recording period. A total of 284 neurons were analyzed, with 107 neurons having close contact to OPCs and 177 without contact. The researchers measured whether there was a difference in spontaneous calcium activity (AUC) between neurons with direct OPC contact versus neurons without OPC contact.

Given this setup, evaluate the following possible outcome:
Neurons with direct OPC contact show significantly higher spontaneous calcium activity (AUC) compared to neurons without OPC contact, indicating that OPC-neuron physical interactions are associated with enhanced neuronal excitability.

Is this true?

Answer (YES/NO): NO